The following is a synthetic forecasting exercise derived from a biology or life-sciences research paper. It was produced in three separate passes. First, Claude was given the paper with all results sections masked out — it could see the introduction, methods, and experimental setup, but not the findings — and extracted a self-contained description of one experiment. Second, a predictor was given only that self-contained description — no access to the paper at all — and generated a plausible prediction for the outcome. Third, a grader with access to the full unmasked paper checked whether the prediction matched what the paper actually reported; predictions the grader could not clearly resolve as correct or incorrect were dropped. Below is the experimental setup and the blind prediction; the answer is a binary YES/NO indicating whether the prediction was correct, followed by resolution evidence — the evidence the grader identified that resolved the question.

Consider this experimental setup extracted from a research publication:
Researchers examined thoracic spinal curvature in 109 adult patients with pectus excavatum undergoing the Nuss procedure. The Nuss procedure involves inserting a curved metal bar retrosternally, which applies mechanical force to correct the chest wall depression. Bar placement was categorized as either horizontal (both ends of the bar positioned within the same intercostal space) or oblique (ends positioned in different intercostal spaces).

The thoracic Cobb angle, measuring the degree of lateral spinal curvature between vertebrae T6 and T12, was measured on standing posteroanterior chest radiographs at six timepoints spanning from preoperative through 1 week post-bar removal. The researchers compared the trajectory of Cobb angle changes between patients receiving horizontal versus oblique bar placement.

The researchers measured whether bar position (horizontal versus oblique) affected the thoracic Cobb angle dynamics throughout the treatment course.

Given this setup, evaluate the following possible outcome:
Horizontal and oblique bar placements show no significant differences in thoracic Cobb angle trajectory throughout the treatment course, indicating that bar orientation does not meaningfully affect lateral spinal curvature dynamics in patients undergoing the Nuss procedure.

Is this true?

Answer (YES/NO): NO